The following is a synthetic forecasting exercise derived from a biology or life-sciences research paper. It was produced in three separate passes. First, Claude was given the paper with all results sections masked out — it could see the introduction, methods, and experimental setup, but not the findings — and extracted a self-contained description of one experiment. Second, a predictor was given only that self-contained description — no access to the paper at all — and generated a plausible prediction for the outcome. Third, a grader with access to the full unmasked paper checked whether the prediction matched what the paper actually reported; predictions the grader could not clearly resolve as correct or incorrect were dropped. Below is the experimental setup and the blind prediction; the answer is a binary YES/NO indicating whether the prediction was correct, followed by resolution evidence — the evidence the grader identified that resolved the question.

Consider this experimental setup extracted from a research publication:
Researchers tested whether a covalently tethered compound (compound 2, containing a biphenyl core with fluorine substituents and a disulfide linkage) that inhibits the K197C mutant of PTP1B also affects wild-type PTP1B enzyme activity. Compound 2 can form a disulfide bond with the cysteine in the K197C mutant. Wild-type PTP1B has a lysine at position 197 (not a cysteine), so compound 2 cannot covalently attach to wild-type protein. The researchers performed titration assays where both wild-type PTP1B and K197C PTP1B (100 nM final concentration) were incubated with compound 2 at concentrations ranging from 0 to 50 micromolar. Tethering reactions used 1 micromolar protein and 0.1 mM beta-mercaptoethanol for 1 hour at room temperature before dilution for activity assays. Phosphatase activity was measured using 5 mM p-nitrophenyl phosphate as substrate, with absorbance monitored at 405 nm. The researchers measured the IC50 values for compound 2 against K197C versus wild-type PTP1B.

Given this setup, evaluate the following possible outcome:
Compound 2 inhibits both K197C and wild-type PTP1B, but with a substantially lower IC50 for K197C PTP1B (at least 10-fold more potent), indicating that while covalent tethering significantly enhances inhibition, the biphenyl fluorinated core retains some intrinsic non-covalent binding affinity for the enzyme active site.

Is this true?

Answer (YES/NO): NO